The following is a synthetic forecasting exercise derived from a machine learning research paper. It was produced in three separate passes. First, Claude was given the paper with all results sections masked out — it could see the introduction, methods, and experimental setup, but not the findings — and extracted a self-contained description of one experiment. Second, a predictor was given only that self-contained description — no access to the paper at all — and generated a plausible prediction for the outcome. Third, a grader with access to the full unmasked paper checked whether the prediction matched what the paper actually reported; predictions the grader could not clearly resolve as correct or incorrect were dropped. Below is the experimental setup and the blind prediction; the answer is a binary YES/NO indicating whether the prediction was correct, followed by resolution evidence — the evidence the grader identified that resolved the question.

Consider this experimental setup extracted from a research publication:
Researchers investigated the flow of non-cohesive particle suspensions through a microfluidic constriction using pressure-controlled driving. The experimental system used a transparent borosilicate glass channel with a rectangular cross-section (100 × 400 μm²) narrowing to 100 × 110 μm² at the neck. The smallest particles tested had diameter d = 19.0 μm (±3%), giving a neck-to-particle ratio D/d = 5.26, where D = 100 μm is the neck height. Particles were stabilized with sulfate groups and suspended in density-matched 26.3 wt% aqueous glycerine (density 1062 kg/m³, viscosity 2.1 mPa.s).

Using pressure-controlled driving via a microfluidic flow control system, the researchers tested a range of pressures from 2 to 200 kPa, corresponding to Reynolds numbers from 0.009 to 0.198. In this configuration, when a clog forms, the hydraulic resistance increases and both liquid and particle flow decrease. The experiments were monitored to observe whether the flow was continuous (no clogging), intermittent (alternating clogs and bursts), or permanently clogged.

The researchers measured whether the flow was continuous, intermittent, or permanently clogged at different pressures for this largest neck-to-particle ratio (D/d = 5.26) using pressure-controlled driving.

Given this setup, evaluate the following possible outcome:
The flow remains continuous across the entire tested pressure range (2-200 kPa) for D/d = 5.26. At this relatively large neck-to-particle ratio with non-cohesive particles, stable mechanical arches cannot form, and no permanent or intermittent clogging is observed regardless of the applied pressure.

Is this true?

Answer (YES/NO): NO